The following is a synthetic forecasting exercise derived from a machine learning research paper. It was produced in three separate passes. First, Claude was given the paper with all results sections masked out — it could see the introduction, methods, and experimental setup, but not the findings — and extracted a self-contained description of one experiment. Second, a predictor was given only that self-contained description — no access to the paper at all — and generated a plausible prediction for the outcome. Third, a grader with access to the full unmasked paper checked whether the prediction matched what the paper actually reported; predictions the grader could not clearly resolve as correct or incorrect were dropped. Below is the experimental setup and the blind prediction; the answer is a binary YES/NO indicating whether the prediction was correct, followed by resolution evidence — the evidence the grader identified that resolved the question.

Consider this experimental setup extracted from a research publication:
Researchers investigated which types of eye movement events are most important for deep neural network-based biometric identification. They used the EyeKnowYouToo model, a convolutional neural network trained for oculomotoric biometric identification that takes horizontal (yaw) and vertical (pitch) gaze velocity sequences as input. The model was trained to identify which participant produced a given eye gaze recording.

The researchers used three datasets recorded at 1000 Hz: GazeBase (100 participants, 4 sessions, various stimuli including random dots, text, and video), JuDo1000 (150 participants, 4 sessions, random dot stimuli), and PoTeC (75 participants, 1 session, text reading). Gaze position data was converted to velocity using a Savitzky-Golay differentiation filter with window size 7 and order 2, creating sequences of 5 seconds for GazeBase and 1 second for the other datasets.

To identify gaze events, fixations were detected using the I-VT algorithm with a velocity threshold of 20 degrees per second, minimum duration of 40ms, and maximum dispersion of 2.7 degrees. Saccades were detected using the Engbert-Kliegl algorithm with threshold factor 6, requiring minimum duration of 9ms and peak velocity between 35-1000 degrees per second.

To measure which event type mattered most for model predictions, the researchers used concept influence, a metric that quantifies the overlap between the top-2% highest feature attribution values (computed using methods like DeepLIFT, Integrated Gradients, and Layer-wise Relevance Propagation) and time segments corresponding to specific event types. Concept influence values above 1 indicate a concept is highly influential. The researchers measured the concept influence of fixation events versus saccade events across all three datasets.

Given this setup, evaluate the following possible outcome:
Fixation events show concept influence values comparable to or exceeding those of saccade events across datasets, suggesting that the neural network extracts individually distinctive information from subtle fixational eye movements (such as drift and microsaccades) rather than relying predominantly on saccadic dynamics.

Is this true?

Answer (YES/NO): NO